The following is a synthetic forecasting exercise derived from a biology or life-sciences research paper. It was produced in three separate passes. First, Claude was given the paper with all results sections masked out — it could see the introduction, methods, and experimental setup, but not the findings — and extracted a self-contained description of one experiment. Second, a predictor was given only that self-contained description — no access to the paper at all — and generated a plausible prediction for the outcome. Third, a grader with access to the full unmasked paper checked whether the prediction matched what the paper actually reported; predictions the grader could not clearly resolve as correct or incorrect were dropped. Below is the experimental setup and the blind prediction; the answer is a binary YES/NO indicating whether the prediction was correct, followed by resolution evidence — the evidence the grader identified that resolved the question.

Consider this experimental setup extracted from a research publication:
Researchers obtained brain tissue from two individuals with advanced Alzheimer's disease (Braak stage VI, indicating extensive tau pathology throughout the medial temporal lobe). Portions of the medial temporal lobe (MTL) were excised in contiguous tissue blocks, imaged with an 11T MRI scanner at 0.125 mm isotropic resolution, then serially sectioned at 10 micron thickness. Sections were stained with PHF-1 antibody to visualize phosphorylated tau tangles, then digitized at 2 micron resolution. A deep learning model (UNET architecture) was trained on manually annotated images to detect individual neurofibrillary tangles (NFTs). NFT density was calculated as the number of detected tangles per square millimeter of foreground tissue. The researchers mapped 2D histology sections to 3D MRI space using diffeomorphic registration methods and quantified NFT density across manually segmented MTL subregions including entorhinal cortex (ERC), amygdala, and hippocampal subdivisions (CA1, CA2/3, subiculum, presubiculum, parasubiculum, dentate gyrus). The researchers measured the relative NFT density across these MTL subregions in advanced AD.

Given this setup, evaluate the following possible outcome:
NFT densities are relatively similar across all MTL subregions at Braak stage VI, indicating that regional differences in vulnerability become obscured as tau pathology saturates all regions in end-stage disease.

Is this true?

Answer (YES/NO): NO